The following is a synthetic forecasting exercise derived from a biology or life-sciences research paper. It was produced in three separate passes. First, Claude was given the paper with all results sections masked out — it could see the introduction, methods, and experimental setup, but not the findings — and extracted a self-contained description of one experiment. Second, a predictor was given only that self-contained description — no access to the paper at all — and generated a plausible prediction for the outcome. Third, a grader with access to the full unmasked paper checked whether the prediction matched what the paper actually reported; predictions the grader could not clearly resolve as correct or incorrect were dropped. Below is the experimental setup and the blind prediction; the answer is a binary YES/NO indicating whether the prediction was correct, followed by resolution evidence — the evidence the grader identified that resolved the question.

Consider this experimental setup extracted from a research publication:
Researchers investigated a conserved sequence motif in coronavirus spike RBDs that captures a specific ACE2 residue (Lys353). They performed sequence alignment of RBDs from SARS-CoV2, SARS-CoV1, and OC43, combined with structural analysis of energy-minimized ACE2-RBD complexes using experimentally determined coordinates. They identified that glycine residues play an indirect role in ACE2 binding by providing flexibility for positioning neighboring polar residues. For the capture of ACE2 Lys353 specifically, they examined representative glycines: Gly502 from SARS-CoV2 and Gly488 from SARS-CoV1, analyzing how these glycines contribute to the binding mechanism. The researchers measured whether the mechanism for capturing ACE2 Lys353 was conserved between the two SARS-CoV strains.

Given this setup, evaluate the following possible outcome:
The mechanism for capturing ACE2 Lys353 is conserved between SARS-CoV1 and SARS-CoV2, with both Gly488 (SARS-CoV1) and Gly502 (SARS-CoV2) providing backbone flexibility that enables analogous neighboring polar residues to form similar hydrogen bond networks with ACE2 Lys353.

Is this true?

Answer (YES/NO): NO